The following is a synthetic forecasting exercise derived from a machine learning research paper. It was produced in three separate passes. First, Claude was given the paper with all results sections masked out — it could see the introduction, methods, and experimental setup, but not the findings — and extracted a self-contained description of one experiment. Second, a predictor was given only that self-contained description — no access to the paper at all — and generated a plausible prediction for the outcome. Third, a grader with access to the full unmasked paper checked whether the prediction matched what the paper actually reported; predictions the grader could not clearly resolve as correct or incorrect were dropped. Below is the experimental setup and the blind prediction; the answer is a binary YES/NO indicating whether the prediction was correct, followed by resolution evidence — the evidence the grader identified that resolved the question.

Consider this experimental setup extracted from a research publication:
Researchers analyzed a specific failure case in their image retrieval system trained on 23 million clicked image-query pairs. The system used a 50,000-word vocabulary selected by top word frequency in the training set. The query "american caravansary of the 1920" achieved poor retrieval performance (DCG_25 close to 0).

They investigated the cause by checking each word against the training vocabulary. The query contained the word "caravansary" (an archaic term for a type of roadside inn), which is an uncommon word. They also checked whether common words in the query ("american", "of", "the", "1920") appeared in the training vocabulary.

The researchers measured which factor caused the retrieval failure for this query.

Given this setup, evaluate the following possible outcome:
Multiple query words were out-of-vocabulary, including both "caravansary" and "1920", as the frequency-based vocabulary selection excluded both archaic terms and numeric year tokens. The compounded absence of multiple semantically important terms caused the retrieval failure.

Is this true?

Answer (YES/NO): NO